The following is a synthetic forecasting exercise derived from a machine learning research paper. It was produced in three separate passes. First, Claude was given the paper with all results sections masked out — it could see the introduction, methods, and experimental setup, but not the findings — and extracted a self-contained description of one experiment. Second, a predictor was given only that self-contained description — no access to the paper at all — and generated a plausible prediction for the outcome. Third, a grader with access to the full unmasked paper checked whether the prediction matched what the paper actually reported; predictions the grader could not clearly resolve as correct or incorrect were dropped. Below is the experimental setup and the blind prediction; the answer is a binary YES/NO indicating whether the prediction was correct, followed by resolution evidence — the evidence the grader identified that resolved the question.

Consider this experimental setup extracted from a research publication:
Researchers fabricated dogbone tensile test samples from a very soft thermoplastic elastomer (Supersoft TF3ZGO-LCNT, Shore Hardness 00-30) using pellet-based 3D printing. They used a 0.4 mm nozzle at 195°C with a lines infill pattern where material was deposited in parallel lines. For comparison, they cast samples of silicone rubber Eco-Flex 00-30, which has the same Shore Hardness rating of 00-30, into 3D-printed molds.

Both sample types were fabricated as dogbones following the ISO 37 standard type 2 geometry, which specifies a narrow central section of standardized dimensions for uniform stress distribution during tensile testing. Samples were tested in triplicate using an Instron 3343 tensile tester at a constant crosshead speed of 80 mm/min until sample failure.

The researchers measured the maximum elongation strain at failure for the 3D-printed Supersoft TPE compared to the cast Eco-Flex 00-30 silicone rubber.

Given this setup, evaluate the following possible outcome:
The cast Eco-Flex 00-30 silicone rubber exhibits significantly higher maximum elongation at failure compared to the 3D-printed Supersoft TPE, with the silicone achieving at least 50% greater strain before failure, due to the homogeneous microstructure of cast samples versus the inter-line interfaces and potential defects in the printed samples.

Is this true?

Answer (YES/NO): NO